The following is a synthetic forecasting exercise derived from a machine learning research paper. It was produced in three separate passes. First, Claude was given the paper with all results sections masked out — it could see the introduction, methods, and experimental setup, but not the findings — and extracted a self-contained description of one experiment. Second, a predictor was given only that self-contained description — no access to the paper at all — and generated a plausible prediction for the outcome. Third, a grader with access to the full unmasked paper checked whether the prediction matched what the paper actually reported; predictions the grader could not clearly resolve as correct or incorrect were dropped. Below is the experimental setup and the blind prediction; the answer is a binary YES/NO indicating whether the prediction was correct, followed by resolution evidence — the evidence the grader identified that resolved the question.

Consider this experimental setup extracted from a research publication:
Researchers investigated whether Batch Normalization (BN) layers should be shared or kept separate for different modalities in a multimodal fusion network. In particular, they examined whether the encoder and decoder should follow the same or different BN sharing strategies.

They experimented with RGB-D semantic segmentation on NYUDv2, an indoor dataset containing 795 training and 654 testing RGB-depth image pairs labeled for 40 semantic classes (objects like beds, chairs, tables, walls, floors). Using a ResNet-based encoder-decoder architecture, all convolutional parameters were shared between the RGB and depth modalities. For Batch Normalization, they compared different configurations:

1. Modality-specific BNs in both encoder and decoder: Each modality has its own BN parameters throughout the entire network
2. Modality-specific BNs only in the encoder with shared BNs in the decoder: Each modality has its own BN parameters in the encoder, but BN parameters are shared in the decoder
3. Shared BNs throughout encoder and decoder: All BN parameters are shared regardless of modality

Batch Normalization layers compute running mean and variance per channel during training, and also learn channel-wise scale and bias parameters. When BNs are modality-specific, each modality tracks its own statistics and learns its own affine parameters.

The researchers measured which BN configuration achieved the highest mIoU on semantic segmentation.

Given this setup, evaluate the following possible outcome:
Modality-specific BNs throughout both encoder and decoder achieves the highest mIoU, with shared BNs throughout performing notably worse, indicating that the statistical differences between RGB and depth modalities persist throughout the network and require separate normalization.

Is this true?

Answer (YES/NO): NO